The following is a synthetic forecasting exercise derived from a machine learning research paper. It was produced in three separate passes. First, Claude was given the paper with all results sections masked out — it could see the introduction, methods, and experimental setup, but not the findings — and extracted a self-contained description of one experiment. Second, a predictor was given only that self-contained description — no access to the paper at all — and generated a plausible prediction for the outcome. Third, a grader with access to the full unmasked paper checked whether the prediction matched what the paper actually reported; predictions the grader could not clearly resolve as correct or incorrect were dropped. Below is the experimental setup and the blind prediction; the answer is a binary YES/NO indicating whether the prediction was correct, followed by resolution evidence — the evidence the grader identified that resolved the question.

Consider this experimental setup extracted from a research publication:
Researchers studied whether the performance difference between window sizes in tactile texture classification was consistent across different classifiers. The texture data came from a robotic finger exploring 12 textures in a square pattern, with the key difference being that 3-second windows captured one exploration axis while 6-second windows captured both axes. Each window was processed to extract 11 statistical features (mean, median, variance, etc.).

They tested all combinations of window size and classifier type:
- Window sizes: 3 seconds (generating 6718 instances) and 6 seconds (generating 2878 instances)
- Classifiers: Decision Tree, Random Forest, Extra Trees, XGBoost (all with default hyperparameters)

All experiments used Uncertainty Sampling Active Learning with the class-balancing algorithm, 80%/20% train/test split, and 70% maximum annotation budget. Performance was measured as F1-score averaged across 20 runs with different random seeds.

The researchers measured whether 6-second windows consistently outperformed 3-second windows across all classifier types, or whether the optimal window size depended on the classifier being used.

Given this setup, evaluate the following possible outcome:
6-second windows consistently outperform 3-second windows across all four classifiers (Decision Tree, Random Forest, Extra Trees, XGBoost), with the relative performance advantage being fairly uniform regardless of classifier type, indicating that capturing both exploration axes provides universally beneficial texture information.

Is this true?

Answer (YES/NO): NO